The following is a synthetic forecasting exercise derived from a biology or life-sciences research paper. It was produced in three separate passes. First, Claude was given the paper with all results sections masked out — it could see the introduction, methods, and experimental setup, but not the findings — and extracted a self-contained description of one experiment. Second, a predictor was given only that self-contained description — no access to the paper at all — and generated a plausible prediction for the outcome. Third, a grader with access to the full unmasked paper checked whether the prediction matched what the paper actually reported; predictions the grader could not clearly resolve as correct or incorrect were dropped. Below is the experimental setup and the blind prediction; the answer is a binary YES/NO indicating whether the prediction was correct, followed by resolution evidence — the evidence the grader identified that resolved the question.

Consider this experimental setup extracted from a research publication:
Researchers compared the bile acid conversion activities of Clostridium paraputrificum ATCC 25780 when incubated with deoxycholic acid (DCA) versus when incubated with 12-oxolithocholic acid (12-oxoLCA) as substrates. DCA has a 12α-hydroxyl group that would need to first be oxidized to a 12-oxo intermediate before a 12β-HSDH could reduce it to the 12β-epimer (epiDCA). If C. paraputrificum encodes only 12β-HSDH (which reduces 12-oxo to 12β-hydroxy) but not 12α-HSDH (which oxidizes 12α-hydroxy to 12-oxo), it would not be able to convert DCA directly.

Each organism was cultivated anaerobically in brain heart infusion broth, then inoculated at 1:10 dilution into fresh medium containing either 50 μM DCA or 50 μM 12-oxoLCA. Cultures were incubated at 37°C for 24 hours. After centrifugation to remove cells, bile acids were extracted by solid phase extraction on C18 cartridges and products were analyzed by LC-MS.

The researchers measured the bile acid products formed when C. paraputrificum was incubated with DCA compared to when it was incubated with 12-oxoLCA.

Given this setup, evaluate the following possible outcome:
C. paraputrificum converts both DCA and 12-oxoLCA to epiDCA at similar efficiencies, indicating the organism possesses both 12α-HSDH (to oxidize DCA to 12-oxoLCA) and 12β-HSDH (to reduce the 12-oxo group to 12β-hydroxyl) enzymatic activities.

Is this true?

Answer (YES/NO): NO